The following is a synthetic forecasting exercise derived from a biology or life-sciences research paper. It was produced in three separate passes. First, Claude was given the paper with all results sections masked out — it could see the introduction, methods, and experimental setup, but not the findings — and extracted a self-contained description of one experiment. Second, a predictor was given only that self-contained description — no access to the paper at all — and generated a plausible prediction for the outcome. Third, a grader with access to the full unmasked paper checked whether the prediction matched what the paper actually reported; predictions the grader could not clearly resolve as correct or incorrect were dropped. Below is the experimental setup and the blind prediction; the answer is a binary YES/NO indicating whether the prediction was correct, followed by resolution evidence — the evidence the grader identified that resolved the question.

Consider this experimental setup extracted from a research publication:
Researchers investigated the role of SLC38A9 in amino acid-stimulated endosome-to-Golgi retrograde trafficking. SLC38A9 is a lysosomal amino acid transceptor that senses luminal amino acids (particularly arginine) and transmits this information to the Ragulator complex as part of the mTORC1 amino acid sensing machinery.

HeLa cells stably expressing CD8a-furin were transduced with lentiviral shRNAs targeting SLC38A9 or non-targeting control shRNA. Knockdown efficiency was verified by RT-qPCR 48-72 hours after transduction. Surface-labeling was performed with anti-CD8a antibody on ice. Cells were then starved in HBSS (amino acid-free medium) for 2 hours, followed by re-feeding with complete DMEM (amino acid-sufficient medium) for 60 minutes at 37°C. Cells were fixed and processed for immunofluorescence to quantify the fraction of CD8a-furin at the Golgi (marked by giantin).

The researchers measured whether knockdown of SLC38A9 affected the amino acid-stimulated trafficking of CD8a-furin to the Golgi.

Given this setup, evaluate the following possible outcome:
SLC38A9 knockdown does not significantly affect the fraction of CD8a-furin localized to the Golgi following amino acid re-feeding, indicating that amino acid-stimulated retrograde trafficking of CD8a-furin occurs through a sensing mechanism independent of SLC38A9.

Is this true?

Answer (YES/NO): NO